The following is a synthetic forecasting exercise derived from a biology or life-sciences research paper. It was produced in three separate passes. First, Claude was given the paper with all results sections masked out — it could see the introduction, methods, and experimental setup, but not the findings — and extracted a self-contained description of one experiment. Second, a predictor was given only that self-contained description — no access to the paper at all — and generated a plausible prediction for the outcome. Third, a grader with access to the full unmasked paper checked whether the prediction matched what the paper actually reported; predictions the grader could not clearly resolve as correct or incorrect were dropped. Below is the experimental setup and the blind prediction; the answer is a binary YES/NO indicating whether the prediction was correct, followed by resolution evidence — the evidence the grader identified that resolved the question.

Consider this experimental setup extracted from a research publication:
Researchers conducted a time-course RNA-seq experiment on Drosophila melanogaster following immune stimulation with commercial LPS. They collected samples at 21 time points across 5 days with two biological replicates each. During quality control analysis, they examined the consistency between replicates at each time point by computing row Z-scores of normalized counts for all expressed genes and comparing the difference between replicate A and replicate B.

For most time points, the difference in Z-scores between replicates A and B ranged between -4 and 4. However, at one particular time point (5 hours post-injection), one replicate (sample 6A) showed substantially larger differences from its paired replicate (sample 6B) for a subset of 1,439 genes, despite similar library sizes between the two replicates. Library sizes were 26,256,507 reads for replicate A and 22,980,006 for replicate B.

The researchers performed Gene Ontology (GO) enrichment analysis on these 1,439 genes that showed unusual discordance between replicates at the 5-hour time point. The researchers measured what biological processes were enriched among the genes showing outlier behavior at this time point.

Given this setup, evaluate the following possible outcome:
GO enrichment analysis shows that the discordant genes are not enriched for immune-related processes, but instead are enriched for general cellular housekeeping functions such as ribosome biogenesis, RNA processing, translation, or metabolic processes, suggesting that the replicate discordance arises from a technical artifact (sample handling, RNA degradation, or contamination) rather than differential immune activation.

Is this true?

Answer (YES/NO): NO